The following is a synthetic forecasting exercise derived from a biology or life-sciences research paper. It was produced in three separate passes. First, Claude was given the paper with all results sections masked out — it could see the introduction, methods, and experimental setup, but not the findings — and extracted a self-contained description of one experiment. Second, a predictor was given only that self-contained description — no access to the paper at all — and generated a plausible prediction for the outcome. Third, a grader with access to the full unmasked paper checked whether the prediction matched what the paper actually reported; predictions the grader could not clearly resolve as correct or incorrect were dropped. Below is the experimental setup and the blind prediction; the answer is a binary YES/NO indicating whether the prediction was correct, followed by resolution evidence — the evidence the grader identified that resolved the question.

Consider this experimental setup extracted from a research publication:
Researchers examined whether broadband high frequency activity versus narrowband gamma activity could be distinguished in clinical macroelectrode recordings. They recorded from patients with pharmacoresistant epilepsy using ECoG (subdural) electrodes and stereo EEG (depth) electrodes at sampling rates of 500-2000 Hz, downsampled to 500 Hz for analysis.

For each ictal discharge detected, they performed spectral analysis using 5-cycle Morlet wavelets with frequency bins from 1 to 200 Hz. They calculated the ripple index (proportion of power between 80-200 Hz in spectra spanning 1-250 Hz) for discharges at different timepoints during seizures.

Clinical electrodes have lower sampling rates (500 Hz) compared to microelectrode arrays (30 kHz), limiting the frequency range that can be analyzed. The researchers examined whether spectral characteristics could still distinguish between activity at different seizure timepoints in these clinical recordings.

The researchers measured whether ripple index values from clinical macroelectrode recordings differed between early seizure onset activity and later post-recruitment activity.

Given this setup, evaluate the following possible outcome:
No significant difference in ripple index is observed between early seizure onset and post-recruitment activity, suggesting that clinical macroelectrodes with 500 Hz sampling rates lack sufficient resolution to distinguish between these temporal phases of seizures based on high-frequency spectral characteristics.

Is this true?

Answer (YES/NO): NO